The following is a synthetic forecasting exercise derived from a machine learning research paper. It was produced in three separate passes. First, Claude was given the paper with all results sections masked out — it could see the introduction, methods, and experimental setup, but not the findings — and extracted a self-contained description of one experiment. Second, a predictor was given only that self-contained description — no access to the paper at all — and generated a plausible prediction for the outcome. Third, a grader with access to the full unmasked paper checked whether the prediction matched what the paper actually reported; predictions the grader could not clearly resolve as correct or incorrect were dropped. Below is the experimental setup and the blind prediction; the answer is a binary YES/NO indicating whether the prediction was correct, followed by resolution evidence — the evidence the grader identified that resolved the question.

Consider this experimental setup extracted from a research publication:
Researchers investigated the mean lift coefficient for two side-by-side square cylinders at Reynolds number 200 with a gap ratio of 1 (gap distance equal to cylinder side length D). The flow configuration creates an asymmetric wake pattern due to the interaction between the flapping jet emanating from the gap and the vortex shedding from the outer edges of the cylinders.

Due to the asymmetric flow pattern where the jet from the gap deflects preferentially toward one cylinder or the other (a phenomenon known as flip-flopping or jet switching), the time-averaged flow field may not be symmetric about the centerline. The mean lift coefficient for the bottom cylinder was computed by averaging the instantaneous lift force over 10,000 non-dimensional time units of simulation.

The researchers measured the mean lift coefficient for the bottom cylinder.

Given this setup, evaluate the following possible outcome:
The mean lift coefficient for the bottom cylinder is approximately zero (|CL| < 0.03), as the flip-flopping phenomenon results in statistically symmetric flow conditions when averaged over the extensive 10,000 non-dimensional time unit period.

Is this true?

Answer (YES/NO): NO